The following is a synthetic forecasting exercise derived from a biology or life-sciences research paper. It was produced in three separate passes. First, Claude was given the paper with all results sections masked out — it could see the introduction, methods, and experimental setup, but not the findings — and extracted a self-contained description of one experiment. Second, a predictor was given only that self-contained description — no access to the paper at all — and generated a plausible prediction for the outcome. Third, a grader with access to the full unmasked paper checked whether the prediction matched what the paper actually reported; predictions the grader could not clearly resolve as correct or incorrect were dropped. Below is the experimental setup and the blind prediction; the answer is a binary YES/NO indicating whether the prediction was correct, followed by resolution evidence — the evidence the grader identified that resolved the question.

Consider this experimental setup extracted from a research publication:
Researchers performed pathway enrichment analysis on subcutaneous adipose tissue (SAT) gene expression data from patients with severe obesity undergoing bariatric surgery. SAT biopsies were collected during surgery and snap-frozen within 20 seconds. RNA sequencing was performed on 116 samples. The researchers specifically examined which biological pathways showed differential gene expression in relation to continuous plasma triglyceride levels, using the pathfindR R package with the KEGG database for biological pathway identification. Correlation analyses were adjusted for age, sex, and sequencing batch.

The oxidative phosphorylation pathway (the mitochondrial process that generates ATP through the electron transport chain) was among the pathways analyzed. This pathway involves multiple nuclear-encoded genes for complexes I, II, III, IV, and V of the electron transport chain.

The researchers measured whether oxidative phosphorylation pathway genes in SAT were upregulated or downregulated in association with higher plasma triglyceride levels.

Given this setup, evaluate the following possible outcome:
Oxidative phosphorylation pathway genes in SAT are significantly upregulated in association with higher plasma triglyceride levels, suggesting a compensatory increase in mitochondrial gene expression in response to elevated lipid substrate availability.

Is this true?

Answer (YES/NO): NO